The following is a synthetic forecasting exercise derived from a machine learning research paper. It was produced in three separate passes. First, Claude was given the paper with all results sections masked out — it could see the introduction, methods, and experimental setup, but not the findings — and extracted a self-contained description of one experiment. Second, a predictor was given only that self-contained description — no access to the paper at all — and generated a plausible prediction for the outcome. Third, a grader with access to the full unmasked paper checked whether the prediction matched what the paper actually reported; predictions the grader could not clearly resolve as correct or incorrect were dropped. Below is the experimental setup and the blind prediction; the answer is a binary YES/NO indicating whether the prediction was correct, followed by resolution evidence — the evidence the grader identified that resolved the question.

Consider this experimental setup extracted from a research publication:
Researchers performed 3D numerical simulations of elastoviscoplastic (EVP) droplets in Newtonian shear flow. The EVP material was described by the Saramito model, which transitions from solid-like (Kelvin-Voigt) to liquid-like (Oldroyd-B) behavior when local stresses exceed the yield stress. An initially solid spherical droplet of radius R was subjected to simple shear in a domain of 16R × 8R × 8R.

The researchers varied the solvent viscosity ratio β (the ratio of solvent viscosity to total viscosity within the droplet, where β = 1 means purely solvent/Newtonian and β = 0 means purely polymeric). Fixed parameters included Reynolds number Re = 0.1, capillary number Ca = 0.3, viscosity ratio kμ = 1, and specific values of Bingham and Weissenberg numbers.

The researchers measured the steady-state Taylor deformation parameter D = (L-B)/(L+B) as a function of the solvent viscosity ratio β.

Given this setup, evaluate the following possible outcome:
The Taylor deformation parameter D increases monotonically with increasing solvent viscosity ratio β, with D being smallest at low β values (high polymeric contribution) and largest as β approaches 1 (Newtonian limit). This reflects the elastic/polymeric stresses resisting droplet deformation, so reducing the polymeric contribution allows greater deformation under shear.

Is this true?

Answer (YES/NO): YES